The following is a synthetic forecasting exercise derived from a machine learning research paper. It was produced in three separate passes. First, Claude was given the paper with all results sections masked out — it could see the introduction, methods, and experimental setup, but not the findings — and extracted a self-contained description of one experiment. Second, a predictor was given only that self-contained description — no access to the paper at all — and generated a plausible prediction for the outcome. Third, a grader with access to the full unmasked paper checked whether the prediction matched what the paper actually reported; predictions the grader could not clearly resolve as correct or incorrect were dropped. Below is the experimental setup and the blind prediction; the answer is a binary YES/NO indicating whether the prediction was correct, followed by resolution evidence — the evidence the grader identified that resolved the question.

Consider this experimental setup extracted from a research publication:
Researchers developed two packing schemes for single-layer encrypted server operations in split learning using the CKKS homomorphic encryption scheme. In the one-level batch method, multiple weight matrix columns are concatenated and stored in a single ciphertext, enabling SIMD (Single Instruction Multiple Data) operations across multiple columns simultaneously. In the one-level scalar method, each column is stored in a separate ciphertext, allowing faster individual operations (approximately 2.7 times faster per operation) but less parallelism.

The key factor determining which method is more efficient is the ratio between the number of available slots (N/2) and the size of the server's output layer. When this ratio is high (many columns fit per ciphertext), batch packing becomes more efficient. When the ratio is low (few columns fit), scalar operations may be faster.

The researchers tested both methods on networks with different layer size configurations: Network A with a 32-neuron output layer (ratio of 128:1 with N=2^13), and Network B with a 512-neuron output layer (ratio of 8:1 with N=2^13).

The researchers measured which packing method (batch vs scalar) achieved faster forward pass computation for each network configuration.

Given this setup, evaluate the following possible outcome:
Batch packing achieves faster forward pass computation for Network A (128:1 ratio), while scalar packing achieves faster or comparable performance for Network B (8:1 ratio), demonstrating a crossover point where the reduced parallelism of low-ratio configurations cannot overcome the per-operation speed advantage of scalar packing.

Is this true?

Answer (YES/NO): NO